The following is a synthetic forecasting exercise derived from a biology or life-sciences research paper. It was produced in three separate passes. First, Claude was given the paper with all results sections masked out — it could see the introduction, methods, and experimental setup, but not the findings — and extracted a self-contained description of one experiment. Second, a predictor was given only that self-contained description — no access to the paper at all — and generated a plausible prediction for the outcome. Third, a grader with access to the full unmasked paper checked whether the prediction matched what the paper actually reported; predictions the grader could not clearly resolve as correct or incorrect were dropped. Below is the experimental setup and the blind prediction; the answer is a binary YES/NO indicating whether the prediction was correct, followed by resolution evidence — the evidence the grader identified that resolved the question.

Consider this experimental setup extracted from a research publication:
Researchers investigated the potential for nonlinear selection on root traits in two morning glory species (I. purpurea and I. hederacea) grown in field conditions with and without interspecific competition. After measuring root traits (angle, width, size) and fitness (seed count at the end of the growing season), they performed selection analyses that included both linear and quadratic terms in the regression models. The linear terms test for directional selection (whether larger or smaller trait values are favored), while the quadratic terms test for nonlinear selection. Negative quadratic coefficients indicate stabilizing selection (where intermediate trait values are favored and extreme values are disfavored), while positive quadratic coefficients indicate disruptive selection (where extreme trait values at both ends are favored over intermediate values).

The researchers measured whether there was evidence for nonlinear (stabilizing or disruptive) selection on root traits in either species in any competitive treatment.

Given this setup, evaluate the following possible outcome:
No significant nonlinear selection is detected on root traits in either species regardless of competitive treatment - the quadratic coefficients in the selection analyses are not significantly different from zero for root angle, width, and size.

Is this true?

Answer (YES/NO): YES